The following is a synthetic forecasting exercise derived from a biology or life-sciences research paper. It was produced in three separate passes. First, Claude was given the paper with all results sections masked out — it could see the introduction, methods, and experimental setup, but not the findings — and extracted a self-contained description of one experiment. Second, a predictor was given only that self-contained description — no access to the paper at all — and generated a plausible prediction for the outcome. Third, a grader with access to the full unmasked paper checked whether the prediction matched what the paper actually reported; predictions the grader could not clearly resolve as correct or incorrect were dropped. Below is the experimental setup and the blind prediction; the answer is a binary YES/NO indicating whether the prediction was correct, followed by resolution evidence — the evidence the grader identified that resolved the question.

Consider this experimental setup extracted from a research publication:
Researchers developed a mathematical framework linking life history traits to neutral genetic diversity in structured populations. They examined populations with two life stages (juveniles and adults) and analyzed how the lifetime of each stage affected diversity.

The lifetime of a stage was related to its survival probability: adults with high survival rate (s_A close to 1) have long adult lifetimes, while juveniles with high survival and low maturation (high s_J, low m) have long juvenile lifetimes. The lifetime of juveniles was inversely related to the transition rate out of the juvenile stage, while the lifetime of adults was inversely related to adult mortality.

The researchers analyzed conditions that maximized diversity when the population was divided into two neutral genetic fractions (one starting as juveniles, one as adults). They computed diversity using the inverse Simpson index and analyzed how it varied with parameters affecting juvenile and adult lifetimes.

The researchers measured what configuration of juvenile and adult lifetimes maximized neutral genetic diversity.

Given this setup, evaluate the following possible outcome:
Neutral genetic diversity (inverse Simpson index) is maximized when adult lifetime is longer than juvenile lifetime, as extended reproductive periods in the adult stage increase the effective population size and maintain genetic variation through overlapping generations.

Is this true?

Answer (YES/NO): NO